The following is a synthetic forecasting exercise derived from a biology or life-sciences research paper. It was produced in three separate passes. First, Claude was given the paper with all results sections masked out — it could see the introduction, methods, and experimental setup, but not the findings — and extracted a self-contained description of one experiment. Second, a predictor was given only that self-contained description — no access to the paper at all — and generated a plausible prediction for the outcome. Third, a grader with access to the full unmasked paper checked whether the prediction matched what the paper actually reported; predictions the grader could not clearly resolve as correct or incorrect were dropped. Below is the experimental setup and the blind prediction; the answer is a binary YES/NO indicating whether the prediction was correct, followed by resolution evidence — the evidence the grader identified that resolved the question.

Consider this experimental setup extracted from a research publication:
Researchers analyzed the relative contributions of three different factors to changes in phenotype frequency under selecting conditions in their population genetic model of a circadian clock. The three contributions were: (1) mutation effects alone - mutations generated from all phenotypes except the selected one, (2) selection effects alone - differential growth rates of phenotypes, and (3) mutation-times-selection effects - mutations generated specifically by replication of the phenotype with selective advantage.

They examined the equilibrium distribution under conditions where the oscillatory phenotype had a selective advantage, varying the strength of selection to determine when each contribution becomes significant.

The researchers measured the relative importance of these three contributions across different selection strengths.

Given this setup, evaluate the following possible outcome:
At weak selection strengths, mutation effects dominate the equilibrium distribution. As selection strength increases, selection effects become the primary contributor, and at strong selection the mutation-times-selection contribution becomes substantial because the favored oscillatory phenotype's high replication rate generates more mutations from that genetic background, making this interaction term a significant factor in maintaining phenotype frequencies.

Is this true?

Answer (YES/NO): NO